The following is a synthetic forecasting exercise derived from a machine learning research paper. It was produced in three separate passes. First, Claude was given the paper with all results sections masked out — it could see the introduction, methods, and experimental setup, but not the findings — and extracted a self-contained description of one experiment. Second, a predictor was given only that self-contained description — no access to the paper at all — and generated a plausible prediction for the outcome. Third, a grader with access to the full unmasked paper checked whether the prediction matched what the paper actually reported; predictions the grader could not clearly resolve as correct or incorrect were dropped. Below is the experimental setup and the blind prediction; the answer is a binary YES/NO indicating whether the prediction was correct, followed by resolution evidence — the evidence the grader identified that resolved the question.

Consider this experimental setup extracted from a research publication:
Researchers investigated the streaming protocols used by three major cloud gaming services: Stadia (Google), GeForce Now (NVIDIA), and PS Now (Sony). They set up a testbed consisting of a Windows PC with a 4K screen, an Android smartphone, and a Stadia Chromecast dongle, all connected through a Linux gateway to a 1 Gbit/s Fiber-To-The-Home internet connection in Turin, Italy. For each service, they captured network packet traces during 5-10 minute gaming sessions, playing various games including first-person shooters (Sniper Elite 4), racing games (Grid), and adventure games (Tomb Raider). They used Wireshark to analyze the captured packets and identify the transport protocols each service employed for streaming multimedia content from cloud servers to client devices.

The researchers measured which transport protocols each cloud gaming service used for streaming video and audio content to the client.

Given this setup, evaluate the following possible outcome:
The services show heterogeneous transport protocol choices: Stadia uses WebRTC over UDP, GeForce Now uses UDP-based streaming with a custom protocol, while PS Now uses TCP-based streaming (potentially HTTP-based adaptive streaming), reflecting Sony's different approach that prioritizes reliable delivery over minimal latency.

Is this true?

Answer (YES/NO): NO